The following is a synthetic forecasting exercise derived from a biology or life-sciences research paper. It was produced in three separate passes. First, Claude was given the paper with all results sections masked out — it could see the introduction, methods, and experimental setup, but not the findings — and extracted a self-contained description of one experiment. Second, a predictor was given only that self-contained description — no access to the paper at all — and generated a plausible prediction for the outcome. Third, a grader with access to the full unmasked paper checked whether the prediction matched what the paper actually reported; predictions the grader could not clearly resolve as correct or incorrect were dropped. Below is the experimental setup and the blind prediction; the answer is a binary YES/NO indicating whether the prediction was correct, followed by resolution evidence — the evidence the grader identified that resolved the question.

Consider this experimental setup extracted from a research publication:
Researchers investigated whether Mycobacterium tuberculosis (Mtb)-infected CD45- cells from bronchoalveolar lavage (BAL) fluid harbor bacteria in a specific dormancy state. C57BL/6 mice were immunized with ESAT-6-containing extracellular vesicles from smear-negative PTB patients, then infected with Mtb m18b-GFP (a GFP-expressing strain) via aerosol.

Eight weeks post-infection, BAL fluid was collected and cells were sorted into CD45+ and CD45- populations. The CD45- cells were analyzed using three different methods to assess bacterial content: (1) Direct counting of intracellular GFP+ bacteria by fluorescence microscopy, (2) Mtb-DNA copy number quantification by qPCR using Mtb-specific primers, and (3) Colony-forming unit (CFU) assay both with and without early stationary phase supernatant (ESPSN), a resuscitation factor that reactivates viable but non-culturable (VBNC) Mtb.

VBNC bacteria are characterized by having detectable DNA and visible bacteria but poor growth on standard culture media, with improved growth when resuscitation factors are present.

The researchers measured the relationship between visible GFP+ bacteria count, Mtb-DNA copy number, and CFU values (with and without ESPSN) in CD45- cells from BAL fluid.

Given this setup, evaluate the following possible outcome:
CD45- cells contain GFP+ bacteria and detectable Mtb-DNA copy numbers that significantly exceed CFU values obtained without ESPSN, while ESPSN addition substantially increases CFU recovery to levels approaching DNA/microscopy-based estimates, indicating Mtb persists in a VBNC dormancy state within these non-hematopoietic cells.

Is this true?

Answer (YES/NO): YES